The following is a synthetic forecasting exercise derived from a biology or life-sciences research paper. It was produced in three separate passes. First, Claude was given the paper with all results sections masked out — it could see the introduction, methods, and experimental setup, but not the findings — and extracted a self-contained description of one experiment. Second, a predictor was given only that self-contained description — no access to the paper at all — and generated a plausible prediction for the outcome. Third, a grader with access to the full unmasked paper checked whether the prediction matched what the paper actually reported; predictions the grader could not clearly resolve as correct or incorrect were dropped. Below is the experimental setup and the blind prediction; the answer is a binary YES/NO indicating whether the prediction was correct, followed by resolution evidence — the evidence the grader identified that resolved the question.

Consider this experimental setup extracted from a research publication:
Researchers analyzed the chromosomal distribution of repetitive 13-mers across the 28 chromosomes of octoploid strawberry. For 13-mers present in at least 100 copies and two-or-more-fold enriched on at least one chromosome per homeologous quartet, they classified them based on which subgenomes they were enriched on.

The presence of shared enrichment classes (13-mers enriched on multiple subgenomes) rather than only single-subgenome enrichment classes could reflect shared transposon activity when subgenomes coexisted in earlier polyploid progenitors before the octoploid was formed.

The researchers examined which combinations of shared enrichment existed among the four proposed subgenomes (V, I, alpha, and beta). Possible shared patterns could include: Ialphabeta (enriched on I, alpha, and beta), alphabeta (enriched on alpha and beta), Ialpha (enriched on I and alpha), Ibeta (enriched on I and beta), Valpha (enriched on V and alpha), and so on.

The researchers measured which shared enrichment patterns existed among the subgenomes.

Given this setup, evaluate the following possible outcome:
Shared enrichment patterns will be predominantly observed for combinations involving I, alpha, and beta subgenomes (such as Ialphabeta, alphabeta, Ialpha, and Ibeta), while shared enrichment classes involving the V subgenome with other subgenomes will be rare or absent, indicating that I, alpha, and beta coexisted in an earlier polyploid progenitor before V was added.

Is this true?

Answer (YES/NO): YES